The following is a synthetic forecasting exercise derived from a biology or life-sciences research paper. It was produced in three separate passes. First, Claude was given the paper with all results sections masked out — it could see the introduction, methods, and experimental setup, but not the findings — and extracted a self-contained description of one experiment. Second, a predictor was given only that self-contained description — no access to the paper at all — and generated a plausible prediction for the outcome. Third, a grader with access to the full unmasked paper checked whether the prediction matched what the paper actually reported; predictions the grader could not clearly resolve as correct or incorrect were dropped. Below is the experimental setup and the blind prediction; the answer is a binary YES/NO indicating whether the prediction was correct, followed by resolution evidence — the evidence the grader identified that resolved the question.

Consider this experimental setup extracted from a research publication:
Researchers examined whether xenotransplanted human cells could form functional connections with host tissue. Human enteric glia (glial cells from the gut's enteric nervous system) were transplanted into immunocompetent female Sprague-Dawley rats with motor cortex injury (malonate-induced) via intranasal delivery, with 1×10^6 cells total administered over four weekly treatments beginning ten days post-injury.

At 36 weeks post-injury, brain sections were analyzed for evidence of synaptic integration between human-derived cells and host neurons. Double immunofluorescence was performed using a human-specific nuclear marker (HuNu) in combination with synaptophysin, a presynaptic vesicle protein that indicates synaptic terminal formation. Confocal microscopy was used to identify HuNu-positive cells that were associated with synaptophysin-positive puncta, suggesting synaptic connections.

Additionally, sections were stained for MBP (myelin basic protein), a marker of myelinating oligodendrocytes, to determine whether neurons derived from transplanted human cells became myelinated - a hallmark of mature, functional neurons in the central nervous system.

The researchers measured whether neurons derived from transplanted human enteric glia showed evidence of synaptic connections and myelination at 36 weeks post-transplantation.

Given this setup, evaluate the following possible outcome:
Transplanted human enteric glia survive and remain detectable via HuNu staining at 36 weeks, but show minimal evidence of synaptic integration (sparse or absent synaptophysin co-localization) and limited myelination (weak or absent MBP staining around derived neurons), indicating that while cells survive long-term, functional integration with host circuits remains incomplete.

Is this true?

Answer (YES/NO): NO